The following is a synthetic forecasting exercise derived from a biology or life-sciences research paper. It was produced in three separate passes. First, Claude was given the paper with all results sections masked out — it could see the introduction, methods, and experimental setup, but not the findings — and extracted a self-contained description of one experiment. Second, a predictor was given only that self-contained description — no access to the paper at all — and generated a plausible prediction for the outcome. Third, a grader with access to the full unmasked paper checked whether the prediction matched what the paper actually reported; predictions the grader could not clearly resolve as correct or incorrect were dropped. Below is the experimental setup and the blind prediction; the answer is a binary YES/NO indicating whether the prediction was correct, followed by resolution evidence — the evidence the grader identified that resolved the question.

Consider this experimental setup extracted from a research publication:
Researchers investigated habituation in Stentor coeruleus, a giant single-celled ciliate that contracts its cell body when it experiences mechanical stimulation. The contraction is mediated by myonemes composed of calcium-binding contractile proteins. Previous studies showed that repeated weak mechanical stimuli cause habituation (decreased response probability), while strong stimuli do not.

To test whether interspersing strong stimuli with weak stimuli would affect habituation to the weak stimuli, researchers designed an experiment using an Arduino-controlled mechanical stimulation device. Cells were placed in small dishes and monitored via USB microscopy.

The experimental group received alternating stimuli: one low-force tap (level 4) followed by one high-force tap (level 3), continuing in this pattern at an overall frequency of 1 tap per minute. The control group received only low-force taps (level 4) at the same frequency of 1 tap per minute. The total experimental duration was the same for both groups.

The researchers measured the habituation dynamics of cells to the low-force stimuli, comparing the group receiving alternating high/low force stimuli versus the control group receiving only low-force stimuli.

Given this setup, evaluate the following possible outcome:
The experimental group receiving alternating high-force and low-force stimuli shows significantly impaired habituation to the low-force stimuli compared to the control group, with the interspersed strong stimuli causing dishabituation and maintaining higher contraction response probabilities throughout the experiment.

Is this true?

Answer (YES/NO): NO